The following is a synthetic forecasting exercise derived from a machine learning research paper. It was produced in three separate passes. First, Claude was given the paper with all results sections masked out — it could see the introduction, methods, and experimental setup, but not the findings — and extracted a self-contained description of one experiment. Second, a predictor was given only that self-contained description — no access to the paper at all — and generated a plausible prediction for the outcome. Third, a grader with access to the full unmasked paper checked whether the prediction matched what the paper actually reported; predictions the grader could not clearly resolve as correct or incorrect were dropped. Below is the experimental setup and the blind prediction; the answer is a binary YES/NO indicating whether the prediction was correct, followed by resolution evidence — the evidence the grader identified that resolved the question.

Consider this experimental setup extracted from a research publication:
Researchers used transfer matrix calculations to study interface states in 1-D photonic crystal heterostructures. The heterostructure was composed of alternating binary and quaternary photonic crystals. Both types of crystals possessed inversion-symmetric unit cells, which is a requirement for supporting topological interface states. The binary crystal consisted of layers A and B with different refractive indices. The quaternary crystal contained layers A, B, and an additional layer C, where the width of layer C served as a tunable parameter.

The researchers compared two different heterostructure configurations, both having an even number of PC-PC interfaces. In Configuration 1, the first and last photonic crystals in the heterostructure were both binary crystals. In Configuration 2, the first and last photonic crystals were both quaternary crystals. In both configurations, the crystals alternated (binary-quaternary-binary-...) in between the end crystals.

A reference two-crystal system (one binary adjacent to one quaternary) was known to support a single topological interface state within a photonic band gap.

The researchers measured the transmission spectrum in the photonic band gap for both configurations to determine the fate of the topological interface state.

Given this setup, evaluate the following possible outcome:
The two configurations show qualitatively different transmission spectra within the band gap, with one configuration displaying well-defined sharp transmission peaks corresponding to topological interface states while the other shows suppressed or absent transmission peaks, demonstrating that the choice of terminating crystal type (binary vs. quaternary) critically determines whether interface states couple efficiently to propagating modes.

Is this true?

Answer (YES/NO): NO